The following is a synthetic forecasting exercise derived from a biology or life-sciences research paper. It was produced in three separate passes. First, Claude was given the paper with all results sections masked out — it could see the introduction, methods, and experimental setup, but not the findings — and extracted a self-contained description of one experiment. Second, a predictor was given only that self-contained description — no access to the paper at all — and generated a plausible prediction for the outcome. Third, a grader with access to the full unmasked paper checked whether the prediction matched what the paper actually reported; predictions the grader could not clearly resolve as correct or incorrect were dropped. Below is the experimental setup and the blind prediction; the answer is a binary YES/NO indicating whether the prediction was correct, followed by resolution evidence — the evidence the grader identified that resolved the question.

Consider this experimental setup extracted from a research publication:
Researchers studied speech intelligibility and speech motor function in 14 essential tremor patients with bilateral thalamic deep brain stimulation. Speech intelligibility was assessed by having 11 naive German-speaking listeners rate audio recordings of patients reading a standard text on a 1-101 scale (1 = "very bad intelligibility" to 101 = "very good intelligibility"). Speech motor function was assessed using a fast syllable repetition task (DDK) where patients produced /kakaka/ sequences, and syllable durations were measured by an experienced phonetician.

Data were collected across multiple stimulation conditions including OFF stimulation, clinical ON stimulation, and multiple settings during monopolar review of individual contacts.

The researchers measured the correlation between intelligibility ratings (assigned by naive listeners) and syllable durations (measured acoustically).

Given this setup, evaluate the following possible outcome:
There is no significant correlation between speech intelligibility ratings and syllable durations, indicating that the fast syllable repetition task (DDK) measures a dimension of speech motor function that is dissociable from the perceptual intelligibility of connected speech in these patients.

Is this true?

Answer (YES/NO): NO